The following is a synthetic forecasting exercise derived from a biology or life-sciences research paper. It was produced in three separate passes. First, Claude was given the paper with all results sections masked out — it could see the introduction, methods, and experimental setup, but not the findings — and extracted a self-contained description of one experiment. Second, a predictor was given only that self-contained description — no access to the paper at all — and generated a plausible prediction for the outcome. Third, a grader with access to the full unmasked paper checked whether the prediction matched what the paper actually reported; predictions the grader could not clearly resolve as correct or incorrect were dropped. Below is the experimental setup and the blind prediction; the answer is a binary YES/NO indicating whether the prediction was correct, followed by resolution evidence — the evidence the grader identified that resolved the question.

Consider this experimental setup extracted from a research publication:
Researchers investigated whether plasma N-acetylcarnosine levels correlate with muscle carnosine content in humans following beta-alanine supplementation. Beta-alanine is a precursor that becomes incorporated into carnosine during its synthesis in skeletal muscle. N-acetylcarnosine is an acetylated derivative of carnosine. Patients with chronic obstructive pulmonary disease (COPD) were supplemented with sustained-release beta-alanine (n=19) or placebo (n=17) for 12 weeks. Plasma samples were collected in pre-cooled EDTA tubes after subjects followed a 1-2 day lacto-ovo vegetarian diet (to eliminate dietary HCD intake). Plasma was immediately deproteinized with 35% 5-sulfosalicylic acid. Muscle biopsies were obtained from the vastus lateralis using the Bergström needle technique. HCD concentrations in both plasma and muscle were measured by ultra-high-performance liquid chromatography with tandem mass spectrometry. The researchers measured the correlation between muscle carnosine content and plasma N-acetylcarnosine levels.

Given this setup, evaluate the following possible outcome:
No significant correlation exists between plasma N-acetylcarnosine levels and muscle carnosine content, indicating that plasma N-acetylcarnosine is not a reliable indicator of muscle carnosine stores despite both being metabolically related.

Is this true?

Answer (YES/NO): NO